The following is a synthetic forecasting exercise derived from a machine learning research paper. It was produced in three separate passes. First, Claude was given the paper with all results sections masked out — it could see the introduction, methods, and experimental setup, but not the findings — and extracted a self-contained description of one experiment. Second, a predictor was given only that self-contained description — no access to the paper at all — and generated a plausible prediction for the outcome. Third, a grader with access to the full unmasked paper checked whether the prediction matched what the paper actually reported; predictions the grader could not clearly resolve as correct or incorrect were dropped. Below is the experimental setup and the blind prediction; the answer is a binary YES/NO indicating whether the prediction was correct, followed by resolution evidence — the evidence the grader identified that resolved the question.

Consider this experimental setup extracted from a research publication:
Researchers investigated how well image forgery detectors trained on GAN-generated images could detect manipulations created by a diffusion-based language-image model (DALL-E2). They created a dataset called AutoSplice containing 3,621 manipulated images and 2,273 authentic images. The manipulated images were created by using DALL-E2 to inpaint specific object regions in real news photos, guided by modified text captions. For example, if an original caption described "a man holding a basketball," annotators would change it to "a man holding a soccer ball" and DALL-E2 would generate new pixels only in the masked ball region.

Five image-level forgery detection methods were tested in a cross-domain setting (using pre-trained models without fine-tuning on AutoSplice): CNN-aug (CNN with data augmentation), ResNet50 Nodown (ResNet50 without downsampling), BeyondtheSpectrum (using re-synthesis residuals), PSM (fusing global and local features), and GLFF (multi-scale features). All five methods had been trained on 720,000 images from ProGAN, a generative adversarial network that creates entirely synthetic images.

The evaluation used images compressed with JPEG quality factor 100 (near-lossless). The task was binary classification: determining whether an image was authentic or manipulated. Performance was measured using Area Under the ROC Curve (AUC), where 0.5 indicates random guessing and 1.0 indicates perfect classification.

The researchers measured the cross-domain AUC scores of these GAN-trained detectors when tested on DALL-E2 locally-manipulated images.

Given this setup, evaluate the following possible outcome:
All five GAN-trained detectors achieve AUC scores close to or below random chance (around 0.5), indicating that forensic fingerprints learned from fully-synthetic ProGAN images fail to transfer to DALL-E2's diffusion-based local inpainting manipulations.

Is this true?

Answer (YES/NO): NO